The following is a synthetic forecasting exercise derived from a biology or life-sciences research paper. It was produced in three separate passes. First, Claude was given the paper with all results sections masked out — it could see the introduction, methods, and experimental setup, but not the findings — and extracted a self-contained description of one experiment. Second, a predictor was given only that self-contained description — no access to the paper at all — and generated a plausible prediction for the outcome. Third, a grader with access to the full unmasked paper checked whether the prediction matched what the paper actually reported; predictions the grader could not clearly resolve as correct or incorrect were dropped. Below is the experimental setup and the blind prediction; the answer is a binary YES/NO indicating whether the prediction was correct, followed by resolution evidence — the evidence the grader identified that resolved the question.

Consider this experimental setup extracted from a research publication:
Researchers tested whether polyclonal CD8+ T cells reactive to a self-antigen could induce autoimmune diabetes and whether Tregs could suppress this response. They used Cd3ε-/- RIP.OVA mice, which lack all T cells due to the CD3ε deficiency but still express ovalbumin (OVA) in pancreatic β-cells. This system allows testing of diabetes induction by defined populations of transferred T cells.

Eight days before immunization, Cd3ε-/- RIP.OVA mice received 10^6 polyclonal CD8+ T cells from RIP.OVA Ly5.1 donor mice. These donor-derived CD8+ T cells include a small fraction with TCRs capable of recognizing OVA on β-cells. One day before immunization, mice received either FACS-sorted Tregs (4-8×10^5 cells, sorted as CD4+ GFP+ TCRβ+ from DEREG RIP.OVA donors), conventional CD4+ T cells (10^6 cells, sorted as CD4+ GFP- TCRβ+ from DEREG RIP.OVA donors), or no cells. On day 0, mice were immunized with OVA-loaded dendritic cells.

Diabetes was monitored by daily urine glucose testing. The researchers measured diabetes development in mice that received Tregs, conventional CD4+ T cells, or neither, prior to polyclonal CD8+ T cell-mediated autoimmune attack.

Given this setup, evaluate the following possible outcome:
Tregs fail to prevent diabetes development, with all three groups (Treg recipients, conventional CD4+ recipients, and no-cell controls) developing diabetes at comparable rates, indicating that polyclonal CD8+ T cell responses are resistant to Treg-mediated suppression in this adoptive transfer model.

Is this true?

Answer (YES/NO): NO